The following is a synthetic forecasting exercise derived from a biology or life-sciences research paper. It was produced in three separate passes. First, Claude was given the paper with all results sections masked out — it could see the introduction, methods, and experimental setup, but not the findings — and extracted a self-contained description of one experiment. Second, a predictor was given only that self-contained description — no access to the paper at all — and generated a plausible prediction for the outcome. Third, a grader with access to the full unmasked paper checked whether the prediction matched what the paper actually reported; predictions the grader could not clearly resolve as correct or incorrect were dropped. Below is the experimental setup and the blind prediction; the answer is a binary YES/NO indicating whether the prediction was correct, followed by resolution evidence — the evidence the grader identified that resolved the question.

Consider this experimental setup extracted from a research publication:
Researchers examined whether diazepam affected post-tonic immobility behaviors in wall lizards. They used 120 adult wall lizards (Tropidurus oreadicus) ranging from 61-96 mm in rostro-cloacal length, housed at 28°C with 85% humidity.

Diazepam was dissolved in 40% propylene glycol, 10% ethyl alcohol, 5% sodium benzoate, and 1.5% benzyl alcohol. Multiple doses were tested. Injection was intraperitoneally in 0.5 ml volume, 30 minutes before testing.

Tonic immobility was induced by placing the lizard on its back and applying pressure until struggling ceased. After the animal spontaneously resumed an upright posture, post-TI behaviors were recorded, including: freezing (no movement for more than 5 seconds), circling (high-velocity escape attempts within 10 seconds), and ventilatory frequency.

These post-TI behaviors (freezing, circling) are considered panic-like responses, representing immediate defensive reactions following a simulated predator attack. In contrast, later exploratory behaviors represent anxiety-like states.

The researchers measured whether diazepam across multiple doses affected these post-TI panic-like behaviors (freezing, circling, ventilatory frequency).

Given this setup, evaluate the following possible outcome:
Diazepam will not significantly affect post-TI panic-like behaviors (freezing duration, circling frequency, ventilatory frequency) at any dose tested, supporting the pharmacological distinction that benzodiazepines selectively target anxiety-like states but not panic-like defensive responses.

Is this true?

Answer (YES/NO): NO